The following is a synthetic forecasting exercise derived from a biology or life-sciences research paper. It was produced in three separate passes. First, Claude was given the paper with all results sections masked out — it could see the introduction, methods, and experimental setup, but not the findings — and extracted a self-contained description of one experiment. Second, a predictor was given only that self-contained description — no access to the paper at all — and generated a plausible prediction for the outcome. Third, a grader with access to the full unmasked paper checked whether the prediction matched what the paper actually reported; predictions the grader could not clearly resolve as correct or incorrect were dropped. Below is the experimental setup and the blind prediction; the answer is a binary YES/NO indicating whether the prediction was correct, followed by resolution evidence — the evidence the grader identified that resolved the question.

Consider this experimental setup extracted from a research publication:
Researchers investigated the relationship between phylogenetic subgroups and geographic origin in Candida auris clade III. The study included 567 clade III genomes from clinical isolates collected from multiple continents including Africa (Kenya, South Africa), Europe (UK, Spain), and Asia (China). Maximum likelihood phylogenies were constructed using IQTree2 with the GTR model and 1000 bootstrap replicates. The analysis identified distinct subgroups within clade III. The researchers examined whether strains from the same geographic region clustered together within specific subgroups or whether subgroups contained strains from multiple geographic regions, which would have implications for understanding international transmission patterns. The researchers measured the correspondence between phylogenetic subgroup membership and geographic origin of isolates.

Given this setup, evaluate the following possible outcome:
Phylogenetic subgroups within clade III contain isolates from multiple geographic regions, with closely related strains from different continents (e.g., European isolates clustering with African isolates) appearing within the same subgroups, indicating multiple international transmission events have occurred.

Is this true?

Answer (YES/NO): YES